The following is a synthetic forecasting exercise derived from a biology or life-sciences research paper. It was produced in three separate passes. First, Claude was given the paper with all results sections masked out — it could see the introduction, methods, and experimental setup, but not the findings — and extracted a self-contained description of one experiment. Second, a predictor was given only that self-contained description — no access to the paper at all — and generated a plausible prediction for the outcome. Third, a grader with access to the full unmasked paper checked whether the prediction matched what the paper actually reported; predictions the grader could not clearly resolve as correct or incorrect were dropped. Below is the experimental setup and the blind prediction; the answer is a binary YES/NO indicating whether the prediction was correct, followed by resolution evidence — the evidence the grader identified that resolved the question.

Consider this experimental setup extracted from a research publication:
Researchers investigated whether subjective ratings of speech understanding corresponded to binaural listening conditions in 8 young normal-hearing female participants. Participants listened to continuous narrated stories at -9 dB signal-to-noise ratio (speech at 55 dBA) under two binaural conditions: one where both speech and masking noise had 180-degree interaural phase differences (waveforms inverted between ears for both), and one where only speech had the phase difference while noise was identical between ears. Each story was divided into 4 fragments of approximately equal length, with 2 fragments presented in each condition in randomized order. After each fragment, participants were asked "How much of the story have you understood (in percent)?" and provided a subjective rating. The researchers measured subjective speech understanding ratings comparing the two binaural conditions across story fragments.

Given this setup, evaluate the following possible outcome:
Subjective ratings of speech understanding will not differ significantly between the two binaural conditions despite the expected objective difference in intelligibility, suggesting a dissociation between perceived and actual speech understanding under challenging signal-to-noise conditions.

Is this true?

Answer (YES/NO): NO